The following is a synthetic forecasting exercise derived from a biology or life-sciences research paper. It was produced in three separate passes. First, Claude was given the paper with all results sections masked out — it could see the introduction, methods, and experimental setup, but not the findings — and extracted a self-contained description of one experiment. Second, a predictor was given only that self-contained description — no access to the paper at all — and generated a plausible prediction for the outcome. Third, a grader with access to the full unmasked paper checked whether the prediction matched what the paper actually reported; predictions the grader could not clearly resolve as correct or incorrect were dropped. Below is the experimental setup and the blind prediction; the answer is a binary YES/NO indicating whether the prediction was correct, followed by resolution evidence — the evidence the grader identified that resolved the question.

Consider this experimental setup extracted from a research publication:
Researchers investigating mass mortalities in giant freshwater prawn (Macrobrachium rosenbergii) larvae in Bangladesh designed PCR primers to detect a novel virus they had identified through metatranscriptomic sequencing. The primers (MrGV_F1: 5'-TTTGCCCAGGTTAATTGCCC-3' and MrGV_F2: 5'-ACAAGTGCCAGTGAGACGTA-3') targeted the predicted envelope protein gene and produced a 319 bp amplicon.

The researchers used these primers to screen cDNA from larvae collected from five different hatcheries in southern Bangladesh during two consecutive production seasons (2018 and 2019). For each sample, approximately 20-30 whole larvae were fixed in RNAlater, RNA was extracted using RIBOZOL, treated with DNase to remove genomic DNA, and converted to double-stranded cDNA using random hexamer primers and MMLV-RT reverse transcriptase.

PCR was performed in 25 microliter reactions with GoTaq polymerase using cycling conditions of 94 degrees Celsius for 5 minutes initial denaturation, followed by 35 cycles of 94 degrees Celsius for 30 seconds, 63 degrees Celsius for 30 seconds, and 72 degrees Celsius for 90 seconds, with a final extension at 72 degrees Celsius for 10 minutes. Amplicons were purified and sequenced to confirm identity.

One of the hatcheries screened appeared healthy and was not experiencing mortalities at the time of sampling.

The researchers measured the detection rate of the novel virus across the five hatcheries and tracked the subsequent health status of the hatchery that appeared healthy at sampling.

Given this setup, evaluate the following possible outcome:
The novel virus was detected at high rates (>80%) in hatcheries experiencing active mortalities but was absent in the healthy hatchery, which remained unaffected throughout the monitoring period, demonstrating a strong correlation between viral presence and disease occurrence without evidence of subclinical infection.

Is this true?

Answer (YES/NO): NO